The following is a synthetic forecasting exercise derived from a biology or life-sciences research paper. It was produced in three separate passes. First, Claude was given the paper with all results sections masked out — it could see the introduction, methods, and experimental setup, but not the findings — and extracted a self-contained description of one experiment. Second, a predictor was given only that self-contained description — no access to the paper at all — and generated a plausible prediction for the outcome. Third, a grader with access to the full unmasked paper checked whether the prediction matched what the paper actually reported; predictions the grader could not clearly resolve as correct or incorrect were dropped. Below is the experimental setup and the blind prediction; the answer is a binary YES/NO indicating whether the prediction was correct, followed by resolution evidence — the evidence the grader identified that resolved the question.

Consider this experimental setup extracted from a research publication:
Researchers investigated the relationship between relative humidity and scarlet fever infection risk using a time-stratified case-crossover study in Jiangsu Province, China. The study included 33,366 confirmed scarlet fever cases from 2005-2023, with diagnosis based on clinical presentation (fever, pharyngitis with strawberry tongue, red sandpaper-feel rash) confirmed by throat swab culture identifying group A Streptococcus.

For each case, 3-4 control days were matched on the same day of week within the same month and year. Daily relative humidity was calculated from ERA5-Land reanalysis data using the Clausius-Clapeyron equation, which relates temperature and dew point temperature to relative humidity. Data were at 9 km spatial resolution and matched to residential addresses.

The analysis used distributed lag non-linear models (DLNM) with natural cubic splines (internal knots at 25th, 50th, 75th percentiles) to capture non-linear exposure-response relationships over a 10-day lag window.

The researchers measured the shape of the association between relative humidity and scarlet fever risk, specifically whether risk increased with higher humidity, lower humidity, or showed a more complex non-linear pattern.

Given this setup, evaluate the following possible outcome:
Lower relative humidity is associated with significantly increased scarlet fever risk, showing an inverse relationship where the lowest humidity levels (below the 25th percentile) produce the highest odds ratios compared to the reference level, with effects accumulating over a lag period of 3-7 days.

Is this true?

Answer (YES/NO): NO